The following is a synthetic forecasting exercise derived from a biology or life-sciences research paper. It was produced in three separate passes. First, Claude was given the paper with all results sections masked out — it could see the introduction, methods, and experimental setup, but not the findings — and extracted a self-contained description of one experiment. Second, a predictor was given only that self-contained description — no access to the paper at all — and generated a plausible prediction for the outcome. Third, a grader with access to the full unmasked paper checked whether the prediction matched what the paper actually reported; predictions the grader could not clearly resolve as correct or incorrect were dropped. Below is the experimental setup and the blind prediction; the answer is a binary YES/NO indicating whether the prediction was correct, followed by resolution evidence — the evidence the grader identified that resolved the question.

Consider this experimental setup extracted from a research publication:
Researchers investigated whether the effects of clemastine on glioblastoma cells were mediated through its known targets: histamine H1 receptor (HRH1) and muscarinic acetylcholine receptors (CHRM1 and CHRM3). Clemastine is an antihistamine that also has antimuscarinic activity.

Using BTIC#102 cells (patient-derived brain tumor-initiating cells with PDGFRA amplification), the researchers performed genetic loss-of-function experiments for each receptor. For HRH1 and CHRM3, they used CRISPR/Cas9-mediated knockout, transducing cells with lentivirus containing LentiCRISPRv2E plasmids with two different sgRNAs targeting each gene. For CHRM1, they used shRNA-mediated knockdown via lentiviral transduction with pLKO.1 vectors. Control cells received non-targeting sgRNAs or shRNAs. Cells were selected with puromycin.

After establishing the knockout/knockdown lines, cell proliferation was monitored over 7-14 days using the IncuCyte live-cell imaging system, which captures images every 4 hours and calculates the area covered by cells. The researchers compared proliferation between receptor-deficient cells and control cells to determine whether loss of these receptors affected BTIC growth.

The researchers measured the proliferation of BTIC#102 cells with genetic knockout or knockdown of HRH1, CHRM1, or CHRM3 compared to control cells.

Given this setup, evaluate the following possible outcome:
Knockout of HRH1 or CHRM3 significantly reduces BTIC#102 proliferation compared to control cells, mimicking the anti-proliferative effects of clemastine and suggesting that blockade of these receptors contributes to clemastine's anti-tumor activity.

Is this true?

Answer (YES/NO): NO